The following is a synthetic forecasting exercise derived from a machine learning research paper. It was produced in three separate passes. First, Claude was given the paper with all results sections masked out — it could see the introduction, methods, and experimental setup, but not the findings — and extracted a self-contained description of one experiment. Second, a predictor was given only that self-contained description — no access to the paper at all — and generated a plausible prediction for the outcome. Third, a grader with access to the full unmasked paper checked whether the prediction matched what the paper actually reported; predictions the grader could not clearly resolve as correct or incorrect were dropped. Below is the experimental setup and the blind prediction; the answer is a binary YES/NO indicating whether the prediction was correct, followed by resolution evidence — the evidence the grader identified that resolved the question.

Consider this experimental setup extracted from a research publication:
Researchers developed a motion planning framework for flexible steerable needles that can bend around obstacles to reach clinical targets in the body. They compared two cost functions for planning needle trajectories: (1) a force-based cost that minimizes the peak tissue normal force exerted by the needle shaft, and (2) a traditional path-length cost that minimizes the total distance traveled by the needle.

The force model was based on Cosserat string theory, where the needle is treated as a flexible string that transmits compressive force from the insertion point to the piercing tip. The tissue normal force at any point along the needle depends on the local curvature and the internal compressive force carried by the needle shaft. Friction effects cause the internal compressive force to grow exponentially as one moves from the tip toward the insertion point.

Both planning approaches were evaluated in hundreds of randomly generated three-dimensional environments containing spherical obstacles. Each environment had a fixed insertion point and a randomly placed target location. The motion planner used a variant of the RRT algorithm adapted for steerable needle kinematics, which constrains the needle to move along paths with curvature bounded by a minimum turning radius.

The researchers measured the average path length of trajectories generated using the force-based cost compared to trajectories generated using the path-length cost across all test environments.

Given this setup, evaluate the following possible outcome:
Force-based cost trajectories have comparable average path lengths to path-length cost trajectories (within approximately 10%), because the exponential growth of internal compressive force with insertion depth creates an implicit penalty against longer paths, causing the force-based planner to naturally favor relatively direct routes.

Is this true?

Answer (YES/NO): YES